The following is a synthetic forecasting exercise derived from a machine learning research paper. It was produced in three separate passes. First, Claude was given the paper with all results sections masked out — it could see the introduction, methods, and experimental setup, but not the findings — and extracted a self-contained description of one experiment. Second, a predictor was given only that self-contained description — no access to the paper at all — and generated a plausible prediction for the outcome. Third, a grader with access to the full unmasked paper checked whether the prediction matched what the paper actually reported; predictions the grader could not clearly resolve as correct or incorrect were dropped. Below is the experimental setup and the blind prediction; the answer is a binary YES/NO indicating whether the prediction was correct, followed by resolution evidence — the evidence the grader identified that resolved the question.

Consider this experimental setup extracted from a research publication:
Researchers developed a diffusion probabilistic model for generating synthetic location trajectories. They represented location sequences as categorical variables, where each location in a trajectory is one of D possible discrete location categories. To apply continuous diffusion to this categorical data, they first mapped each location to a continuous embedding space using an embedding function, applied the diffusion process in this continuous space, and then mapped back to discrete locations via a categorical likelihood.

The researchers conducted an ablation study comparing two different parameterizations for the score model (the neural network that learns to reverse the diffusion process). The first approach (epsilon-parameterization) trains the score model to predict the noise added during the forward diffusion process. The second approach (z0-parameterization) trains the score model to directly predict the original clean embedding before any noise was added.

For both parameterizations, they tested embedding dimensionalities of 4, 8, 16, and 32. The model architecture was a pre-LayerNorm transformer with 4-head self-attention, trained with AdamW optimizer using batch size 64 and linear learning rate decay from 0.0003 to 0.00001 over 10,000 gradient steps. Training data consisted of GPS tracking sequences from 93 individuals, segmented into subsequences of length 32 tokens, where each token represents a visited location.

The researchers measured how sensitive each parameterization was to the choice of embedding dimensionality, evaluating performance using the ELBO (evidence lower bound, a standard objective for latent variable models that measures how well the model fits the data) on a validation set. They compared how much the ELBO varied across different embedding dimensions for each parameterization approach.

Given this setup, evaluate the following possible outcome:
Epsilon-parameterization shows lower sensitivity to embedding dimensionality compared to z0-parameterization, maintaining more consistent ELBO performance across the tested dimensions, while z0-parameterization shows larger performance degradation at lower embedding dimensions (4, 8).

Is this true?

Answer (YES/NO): NO